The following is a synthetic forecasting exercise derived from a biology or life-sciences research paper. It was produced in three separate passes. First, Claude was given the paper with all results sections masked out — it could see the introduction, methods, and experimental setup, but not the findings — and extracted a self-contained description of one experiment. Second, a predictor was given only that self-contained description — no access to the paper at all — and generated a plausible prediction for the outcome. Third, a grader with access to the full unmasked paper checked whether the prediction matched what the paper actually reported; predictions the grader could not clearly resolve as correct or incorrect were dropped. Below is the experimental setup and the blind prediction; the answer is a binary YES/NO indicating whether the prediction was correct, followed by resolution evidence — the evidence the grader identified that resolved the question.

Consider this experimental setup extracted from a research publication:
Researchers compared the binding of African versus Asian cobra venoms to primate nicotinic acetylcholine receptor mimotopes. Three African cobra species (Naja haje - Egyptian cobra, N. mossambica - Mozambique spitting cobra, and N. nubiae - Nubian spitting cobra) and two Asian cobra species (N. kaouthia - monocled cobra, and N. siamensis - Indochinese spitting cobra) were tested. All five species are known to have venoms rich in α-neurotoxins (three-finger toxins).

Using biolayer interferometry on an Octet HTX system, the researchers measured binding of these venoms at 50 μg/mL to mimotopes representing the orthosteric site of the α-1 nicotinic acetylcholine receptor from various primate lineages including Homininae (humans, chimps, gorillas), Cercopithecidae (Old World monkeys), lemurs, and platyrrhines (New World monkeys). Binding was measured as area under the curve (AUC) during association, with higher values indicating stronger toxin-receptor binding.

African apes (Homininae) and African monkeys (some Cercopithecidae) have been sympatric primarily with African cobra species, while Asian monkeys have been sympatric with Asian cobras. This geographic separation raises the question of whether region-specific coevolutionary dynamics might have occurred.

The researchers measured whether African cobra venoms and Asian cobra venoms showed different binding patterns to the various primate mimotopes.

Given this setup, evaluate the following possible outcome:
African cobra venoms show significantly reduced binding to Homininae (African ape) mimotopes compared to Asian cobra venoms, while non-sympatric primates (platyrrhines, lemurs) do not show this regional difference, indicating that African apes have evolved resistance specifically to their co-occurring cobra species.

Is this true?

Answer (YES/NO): NO